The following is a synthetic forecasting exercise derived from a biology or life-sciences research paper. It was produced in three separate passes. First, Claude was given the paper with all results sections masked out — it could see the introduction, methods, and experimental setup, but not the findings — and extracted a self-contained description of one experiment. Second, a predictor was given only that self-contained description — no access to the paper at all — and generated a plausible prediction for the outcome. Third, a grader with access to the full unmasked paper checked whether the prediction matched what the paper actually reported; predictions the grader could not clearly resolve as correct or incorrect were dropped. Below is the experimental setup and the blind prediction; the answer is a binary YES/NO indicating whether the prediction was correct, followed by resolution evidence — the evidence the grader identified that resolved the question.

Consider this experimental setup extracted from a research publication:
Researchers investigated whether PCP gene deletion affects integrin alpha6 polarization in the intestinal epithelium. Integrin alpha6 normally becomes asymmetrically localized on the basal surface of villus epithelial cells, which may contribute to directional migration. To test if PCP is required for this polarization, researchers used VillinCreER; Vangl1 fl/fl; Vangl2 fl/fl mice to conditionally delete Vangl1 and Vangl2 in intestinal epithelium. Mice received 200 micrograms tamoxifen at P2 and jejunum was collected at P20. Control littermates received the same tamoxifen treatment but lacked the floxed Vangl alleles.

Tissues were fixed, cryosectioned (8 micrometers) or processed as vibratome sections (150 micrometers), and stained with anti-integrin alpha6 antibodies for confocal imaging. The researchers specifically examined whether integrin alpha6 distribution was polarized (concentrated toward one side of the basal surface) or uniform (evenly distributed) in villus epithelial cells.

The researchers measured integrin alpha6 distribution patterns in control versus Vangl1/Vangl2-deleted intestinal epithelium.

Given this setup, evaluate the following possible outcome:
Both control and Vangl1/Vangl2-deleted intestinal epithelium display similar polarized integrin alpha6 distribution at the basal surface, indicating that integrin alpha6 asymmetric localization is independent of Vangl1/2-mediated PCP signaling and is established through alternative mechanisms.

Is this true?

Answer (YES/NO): NO